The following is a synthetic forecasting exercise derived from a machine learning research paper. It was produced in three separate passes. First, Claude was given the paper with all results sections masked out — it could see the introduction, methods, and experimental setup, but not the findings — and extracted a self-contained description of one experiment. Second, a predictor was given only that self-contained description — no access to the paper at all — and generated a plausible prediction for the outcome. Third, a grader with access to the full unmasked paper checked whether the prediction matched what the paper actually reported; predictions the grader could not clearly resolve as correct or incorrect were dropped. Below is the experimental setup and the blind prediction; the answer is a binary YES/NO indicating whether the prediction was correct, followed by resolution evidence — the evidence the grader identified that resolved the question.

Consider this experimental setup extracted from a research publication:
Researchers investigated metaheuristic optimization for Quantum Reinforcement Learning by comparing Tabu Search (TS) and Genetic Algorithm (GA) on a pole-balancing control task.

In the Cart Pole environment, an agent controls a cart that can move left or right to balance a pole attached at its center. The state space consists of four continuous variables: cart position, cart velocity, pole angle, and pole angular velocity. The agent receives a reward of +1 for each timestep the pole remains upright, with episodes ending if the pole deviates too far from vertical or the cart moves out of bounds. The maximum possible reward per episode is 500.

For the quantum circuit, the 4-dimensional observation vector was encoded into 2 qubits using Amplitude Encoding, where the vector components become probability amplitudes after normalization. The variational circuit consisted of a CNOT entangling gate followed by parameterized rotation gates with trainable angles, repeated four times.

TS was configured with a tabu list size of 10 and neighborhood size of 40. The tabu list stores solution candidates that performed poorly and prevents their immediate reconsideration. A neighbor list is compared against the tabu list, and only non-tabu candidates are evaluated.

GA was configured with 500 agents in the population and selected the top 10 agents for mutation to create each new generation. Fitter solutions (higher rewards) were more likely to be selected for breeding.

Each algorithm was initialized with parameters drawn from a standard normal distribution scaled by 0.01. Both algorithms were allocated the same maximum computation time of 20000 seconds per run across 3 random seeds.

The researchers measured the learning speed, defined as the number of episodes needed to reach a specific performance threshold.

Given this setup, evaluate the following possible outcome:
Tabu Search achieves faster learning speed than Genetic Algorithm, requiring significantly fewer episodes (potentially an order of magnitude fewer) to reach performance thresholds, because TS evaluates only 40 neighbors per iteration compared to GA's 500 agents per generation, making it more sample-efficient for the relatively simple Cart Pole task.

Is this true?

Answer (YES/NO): NO